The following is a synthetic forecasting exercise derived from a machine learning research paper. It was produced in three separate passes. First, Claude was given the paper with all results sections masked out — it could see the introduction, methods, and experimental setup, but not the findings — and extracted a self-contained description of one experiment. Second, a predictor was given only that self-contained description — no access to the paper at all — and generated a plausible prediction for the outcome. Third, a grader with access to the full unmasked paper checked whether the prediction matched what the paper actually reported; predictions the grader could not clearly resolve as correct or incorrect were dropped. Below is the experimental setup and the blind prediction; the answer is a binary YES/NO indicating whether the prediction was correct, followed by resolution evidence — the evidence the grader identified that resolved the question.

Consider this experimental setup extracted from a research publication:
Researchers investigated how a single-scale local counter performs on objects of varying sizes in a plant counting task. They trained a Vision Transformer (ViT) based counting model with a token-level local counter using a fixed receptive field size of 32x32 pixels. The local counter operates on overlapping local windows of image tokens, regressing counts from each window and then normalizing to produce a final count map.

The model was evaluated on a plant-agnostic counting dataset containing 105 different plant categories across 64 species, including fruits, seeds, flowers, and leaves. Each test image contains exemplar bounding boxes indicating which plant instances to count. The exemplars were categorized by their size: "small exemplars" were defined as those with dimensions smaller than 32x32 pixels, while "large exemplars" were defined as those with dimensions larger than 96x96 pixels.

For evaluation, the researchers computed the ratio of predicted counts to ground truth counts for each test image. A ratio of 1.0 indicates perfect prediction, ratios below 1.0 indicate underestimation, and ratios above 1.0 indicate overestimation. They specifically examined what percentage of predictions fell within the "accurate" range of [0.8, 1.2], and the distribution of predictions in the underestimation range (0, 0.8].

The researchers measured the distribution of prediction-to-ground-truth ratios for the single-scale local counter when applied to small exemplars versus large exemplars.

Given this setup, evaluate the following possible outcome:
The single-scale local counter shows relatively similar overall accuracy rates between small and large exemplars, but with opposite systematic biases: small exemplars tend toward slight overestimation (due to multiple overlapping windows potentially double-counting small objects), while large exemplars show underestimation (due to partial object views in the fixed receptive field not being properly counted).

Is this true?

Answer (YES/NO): NO